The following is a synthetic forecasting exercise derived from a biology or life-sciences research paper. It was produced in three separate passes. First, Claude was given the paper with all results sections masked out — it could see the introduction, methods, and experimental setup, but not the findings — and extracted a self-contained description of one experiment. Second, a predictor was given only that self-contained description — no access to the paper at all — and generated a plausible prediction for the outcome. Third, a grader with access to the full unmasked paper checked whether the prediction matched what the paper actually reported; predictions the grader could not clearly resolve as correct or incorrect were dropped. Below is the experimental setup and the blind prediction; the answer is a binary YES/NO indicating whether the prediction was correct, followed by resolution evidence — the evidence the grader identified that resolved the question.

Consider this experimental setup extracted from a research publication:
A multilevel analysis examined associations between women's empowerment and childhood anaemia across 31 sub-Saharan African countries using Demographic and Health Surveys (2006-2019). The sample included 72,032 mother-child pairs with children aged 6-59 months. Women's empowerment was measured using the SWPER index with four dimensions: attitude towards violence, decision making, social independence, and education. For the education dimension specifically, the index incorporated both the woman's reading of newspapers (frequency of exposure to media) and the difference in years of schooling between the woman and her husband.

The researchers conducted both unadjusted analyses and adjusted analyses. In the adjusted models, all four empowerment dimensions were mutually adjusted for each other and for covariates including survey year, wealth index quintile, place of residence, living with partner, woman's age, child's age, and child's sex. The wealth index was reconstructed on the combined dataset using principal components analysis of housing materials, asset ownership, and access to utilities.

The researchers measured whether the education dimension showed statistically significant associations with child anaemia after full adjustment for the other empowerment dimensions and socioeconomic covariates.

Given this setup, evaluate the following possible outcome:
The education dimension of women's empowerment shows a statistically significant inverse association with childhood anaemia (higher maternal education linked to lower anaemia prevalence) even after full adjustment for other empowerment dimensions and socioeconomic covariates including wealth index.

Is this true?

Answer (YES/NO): YES